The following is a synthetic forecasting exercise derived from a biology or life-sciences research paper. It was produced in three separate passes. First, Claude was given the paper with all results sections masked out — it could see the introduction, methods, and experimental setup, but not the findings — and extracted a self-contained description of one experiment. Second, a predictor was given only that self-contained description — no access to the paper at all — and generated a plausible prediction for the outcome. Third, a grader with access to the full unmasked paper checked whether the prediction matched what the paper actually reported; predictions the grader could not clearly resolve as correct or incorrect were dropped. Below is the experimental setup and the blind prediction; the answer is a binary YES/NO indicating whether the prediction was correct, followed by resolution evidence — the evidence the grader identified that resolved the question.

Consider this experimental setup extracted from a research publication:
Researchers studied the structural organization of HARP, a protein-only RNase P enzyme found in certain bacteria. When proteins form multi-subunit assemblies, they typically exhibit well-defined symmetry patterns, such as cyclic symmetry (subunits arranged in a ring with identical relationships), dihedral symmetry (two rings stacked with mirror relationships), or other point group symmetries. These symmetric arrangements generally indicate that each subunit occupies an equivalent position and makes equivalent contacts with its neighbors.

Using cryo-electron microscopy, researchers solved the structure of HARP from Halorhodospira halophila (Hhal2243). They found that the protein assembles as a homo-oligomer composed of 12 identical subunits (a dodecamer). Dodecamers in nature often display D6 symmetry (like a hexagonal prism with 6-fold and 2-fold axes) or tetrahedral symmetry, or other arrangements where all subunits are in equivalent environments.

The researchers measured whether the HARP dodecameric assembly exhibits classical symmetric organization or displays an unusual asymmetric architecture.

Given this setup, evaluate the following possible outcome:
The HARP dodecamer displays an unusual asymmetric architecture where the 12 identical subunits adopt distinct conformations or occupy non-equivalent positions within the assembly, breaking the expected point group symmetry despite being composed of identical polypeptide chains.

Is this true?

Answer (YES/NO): YES